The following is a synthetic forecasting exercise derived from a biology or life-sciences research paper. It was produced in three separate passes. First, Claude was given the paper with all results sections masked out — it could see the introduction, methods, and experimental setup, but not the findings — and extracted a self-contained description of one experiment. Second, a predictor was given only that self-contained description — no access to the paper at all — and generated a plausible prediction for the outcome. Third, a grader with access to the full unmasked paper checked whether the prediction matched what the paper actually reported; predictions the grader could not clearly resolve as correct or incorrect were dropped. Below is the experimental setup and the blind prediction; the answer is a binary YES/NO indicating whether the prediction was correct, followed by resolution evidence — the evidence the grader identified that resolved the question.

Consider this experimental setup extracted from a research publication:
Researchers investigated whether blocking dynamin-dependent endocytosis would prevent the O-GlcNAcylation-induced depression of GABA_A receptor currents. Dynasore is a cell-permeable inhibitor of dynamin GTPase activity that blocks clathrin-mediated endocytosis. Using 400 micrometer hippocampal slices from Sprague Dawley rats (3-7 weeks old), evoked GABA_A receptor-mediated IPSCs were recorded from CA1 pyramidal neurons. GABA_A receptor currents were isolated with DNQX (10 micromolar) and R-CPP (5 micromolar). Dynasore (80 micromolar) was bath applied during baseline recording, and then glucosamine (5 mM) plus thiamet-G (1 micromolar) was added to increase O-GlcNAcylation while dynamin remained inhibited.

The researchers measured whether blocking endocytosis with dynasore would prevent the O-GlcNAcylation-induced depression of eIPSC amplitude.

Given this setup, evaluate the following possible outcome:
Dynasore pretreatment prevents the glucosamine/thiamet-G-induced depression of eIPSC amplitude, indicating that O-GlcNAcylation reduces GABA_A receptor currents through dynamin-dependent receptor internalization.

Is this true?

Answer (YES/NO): NO